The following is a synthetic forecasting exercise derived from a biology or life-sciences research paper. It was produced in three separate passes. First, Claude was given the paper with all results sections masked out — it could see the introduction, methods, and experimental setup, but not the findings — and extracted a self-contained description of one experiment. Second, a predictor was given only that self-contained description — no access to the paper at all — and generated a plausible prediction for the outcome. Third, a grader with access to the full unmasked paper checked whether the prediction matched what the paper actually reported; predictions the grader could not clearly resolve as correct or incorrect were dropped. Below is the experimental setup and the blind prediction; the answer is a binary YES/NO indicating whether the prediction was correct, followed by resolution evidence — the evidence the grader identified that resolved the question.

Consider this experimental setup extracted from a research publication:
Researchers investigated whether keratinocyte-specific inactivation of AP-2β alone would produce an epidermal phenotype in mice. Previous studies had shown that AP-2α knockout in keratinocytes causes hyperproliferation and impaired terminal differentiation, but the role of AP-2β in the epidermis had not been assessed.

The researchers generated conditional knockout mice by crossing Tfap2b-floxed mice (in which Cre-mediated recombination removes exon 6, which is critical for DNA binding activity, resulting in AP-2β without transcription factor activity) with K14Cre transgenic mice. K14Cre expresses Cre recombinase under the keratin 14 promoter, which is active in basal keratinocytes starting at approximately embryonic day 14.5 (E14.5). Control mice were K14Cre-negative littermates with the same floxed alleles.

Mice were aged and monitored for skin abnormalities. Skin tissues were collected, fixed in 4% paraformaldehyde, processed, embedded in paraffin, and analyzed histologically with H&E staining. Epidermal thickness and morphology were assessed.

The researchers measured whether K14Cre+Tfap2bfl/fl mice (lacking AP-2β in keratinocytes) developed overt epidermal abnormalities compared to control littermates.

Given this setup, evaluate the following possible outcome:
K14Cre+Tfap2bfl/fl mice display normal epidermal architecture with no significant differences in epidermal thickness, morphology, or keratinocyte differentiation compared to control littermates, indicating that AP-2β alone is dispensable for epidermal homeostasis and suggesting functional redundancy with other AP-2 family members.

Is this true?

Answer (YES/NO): YES